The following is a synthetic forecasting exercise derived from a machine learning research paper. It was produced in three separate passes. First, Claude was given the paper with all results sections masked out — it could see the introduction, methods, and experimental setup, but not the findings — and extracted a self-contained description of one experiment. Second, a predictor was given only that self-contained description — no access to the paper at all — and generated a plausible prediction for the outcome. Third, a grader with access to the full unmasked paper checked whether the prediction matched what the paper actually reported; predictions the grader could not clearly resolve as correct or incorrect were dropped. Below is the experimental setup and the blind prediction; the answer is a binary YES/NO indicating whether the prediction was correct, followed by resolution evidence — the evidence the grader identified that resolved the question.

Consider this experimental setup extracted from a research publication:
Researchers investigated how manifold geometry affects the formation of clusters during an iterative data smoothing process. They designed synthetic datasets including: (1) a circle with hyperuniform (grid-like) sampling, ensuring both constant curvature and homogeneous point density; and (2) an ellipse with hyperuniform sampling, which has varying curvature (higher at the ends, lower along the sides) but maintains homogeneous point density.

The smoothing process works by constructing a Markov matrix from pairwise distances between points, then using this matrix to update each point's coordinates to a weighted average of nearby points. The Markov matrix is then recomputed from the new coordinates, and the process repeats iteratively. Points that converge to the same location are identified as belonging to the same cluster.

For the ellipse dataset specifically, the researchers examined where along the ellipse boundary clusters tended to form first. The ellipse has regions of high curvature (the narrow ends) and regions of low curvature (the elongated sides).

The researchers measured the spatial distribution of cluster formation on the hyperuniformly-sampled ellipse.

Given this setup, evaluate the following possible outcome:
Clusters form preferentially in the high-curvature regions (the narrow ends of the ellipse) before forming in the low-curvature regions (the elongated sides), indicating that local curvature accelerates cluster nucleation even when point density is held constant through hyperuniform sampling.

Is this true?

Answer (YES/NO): YES